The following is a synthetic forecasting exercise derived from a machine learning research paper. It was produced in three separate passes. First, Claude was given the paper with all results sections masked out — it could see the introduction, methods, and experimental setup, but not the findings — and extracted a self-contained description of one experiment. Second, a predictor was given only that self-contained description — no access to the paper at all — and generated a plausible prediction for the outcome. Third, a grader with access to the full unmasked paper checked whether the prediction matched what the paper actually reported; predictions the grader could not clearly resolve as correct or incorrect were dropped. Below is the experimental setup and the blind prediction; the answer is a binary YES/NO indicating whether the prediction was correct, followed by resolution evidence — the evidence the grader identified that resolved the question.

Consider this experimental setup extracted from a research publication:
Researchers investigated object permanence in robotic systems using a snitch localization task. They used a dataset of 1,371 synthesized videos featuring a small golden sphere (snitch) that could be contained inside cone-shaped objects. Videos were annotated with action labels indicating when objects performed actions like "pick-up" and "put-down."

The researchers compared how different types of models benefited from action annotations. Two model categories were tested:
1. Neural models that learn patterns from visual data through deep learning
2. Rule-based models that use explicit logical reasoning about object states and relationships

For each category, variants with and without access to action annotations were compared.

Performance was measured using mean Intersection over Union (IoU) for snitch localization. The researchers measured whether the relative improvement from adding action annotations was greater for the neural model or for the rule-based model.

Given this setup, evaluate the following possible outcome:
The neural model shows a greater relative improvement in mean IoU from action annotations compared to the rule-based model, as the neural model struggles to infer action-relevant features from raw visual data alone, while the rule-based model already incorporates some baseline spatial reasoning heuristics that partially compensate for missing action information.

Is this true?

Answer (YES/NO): NO